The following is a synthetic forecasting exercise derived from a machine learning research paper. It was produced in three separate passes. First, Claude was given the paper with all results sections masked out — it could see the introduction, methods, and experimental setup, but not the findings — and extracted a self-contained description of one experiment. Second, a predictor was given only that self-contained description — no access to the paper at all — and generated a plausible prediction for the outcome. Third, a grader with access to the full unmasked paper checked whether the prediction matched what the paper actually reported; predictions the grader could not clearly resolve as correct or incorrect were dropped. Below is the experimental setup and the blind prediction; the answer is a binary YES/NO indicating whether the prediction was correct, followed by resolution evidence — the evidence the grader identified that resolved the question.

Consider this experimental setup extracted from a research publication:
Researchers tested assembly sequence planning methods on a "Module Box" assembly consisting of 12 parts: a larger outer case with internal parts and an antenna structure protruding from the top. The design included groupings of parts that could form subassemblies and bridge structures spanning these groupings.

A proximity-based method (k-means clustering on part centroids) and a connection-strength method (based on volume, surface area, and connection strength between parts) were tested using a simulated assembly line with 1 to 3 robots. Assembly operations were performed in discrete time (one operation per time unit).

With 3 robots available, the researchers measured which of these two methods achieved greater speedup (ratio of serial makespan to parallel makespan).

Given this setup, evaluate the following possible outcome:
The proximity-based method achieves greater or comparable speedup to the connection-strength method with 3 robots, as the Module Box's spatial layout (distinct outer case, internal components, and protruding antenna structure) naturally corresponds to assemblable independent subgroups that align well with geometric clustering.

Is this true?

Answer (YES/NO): NO